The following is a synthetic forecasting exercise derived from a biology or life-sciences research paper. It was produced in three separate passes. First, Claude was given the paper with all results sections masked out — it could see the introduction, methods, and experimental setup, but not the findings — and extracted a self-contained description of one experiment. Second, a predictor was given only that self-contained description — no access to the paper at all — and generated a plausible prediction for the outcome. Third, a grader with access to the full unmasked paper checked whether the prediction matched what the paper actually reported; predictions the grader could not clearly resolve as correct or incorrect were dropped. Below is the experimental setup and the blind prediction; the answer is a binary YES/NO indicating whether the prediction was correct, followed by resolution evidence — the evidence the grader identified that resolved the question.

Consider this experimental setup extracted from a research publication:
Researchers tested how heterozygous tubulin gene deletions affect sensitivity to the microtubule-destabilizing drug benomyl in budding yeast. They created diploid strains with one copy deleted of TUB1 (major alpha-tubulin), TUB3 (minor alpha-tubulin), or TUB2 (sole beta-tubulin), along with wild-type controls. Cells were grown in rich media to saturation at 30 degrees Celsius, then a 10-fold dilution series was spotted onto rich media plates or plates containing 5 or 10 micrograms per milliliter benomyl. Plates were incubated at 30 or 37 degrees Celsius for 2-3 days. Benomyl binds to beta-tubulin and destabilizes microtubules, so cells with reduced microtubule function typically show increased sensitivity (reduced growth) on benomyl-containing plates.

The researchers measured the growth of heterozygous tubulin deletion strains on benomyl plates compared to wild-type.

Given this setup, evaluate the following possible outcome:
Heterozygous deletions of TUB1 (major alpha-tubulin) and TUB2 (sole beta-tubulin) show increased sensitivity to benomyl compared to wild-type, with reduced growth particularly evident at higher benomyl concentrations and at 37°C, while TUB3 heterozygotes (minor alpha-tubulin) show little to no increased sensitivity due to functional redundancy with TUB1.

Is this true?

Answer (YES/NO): NO